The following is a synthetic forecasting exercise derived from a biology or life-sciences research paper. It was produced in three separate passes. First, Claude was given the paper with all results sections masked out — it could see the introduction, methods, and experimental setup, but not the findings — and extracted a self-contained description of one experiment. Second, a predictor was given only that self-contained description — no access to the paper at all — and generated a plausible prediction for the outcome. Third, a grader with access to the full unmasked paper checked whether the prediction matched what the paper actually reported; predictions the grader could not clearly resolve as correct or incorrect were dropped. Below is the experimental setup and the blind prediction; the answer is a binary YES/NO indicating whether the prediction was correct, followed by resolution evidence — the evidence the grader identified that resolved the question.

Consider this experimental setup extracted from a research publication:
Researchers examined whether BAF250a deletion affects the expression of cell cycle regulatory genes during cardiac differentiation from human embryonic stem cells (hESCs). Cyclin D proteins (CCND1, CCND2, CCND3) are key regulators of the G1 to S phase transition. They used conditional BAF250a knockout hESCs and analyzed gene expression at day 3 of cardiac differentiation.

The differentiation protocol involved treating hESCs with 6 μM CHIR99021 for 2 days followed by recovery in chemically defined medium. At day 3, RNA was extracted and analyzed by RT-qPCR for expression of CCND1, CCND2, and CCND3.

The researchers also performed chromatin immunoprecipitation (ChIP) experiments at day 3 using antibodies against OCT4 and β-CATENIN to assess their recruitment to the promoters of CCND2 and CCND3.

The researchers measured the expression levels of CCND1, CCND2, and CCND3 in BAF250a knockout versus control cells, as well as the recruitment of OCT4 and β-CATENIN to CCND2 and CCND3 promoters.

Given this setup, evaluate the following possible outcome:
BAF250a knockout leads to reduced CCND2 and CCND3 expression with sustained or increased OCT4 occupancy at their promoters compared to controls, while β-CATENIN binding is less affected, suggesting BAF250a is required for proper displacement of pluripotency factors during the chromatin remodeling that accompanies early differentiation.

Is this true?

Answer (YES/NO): NO